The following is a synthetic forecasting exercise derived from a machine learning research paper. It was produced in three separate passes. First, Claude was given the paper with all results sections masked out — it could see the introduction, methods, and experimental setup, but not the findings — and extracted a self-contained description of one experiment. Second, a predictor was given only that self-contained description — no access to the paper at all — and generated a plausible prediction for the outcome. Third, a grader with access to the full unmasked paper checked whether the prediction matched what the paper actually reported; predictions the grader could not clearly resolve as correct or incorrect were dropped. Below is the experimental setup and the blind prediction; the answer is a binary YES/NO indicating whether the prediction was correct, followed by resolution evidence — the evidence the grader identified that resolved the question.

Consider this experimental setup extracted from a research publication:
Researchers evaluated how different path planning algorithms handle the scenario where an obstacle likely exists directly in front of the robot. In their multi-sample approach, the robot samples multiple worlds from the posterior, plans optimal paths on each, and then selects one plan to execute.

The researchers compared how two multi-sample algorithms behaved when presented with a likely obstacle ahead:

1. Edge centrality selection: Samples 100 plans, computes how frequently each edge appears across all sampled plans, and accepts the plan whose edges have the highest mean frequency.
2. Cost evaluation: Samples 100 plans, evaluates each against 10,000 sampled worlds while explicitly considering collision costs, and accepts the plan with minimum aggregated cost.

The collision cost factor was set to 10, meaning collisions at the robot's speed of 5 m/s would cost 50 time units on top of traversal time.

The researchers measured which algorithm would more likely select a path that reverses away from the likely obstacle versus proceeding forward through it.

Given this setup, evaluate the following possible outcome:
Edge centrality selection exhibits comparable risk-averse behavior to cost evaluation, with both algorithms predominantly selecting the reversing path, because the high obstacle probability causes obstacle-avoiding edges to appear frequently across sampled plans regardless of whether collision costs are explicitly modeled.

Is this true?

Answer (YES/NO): NO